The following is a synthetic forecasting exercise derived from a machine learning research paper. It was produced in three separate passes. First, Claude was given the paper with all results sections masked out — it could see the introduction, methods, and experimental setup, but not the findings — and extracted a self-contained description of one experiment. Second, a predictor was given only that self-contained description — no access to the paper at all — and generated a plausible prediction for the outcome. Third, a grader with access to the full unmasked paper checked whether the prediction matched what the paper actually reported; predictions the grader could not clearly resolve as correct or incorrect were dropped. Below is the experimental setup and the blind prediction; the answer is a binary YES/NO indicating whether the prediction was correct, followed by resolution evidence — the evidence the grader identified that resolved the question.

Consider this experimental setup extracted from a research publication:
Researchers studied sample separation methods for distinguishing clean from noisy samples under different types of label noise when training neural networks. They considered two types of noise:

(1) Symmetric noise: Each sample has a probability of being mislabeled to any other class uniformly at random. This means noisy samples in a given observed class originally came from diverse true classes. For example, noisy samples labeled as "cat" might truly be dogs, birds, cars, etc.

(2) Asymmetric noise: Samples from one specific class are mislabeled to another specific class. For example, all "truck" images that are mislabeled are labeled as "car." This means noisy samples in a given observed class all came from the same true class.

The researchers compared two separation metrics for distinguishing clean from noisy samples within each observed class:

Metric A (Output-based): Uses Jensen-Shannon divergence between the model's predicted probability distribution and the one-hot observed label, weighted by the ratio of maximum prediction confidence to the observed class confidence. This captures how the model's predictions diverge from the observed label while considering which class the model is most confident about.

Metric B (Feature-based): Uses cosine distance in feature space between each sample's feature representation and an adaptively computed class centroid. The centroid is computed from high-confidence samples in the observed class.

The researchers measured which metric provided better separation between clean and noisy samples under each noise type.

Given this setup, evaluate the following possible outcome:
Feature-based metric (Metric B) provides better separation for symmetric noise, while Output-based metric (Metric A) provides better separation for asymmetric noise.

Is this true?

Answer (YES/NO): NO